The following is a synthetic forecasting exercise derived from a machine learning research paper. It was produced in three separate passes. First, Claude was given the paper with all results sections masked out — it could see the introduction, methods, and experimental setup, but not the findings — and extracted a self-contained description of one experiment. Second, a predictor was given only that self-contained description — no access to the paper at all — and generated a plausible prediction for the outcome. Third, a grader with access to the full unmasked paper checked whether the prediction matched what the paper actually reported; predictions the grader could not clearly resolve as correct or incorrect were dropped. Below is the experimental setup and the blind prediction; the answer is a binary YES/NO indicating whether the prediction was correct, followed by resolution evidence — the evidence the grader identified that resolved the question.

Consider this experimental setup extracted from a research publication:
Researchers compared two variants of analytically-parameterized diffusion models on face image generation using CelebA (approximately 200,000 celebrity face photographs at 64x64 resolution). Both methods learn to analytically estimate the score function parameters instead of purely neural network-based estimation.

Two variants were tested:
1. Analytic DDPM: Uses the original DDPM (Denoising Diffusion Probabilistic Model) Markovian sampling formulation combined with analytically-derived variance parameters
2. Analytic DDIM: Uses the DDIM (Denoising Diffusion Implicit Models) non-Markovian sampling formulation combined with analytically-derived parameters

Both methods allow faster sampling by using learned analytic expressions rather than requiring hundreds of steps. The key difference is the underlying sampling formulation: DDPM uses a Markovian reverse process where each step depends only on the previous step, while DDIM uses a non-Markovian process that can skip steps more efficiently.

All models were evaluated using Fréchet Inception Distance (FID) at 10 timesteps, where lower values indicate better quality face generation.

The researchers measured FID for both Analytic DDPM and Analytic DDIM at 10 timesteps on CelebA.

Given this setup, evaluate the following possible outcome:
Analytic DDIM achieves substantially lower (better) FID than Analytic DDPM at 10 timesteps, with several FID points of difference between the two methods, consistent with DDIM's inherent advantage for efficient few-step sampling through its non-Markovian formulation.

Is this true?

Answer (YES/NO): YES